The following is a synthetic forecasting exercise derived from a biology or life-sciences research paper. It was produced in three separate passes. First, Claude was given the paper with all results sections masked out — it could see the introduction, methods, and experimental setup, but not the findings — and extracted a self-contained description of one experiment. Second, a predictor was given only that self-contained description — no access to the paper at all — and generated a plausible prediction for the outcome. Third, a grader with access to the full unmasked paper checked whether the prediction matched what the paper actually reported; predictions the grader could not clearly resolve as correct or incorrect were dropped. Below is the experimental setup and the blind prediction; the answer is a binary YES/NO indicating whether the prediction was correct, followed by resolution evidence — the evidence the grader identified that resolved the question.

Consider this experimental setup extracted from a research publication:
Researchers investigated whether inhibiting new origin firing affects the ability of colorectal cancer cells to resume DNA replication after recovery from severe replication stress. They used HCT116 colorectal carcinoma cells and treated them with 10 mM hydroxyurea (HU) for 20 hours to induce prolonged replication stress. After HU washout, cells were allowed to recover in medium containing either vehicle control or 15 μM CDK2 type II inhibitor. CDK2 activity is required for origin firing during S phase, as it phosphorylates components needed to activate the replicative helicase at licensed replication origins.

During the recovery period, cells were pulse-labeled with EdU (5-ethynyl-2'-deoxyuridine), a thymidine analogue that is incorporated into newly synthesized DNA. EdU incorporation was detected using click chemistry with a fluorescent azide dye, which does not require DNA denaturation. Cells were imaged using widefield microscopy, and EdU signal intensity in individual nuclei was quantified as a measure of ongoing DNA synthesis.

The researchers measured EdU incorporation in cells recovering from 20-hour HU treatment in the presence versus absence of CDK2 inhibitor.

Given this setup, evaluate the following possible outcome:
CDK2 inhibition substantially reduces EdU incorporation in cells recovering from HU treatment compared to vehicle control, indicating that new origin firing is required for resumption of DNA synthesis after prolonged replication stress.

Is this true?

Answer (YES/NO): YES